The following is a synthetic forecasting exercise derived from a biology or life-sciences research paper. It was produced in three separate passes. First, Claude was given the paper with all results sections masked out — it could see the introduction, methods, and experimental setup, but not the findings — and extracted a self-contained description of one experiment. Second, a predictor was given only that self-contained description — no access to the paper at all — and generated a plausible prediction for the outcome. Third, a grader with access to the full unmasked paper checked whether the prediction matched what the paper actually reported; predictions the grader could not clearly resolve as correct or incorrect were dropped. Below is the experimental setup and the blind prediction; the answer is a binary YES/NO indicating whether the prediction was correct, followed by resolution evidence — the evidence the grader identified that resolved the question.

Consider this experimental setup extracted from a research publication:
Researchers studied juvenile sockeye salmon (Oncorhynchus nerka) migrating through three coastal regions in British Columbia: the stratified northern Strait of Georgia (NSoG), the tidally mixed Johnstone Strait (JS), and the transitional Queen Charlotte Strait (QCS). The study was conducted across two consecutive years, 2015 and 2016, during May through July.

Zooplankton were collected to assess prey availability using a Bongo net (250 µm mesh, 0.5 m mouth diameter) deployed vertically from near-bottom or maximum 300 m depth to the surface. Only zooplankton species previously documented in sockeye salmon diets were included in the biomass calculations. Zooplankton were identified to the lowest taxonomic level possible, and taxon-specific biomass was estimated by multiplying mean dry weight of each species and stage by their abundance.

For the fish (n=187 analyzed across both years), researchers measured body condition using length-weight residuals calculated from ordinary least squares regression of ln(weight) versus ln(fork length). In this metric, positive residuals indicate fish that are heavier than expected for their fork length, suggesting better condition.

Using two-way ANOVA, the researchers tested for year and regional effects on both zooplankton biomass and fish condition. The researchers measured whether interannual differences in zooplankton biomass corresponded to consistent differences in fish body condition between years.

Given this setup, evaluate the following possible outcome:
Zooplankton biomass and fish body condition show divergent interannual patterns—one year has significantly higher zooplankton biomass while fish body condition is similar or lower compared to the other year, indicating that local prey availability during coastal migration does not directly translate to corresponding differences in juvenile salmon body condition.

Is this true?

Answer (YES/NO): YES